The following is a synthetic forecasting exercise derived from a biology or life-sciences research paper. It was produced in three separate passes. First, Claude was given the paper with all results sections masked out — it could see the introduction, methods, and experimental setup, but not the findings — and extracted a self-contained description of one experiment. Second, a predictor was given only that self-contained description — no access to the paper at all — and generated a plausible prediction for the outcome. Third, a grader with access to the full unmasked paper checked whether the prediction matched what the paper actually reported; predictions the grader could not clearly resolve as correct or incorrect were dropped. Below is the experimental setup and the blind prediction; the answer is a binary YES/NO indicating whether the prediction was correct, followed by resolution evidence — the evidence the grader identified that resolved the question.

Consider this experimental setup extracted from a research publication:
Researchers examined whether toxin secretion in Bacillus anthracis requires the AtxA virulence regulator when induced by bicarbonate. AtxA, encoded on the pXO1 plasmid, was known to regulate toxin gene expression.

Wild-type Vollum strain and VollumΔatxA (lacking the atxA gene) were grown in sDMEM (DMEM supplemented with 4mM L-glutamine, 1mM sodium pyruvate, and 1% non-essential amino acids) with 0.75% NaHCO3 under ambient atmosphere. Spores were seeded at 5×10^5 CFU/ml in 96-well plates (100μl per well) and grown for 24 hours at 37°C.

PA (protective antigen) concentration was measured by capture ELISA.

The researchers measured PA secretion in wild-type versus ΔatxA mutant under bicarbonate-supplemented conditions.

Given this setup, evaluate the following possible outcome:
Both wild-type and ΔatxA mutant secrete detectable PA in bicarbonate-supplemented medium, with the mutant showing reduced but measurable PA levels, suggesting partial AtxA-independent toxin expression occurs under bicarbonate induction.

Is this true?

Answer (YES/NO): NO